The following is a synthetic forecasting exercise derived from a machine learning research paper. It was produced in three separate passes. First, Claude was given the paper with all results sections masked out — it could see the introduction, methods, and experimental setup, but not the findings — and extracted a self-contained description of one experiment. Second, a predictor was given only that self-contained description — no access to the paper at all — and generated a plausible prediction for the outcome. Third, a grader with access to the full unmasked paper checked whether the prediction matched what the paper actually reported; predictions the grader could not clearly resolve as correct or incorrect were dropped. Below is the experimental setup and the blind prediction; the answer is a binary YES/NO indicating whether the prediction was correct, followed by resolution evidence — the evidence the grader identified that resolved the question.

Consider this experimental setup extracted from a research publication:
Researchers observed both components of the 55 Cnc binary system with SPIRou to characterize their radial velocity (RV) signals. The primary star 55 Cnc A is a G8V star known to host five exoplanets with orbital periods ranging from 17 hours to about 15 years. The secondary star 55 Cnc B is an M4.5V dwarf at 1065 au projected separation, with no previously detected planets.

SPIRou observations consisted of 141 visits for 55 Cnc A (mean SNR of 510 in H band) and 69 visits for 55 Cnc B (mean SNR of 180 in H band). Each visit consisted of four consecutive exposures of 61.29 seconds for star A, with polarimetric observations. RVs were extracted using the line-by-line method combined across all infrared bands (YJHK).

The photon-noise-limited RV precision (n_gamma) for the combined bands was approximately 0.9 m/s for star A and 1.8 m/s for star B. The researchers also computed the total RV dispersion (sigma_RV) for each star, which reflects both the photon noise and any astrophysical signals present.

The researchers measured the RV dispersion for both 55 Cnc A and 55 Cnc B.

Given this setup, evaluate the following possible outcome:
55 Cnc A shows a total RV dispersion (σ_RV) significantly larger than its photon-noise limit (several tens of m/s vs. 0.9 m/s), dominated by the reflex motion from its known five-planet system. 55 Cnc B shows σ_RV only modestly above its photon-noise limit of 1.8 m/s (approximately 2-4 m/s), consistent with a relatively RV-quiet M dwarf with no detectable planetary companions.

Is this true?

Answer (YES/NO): NO